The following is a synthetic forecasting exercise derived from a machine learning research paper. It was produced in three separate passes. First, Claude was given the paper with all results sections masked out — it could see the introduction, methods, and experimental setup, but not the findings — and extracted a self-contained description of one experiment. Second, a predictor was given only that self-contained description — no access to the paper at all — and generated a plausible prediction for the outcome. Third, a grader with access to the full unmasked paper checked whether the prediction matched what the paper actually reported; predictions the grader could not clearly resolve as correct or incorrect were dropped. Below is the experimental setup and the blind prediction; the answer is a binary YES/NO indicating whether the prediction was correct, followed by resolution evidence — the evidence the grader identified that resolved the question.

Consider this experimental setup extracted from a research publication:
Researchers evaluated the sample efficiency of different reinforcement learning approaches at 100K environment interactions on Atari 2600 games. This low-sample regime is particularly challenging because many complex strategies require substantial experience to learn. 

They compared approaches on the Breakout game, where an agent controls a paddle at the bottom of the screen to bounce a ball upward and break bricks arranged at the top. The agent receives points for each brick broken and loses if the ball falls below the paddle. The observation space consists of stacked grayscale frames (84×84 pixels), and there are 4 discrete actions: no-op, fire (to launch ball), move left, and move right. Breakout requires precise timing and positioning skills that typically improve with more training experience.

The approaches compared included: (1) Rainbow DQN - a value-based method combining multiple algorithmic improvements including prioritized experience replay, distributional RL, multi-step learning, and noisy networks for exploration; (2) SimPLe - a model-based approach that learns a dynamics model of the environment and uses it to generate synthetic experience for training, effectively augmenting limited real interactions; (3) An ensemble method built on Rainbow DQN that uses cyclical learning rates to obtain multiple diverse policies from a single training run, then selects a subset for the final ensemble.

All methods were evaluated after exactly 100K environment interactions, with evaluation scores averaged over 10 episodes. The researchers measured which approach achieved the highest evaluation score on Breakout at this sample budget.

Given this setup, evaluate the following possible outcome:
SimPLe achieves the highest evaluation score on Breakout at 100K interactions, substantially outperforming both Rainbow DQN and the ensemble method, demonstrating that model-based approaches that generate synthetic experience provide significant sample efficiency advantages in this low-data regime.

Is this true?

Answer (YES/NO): YES